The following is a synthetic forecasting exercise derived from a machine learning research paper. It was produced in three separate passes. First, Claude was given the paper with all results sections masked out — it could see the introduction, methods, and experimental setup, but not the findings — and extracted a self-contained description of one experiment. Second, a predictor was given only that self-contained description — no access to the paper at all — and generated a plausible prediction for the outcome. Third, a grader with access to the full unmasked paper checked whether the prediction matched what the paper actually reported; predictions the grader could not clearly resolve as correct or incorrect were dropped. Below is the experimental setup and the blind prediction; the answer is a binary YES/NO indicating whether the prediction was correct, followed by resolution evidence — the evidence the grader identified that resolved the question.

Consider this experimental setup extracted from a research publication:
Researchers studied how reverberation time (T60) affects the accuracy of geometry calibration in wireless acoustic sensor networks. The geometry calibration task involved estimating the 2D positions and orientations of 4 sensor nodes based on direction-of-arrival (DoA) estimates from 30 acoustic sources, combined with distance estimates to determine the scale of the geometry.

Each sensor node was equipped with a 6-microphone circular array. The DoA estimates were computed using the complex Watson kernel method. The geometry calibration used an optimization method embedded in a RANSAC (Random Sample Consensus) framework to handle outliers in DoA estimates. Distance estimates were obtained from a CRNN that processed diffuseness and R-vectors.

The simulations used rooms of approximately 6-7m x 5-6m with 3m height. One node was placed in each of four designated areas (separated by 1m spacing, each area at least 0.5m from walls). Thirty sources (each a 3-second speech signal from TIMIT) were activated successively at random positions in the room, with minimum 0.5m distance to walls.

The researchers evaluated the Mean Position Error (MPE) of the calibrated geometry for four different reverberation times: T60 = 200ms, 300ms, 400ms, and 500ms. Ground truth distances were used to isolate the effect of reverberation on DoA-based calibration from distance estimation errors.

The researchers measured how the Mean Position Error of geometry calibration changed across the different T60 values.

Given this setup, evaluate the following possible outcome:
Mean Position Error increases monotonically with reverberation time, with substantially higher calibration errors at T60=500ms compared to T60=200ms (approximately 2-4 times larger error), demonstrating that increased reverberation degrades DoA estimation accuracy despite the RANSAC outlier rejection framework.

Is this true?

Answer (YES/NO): YES